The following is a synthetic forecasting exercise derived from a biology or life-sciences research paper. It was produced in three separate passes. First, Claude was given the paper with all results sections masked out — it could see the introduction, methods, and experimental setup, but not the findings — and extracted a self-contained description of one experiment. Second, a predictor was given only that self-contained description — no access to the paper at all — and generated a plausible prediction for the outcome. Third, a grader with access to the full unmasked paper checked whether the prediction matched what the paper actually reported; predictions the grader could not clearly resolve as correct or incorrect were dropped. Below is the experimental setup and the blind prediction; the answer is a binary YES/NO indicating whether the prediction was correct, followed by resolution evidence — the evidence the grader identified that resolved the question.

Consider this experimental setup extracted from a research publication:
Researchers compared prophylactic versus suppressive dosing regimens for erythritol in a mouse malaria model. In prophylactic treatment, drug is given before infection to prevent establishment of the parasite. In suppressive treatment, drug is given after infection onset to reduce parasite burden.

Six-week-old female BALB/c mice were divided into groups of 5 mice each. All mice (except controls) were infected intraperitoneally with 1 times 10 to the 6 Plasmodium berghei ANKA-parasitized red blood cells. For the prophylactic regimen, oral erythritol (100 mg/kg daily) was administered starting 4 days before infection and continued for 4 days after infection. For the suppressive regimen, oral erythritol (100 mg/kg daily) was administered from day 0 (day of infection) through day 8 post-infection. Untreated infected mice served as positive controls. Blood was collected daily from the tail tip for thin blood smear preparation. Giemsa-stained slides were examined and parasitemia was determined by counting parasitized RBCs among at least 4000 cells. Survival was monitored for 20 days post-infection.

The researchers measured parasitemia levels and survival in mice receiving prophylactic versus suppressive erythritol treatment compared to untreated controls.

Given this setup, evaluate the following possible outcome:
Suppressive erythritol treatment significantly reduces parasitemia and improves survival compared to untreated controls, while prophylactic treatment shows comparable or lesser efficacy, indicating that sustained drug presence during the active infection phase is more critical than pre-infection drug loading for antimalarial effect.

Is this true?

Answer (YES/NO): NO